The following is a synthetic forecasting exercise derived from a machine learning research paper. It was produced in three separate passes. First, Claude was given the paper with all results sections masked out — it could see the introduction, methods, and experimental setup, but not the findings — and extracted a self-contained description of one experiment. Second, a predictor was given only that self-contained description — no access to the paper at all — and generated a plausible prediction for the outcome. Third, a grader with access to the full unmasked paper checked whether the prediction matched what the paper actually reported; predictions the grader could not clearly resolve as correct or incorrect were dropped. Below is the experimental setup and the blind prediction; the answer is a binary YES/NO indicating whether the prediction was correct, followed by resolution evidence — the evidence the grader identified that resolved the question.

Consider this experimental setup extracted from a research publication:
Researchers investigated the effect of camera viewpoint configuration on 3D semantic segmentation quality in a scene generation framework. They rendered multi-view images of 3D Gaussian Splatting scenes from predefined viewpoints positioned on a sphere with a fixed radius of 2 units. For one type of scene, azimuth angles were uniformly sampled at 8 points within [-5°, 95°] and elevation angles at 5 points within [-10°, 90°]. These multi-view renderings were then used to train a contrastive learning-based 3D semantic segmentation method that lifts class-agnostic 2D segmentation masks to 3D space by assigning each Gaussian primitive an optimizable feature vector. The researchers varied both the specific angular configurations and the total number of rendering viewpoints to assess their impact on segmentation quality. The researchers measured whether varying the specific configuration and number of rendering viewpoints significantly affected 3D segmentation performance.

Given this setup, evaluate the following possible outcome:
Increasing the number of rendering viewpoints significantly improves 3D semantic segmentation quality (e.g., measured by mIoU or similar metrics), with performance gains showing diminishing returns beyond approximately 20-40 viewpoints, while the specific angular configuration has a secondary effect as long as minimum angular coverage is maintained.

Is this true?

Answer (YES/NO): NO